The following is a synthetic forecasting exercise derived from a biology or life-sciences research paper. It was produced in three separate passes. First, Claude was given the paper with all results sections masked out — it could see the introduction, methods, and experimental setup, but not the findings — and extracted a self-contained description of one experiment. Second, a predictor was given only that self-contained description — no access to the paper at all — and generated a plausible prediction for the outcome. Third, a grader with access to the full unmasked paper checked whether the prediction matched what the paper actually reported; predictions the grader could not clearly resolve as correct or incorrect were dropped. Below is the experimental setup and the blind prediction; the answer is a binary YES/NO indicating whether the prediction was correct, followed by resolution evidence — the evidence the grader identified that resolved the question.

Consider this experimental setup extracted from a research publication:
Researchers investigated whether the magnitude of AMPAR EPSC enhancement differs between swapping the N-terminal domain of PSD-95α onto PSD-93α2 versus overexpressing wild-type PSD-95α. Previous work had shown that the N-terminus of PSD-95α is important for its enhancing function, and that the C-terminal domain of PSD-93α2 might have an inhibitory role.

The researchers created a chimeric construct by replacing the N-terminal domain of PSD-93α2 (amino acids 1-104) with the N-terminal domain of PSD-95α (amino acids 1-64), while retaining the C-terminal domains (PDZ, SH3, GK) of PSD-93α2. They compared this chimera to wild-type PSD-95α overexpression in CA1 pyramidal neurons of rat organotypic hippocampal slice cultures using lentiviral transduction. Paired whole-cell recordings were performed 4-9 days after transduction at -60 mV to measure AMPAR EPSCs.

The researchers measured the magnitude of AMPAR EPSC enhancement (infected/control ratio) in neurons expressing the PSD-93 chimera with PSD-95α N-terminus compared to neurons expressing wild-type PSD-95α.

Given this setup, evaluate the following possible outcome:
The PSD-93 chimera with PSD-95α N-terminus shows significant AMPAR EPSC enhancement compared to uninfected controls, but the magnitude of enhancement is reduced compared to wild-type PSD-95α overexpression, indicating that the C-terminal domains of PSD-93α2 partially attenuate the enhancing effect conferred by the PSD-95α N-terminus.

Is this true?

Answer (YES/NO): YES